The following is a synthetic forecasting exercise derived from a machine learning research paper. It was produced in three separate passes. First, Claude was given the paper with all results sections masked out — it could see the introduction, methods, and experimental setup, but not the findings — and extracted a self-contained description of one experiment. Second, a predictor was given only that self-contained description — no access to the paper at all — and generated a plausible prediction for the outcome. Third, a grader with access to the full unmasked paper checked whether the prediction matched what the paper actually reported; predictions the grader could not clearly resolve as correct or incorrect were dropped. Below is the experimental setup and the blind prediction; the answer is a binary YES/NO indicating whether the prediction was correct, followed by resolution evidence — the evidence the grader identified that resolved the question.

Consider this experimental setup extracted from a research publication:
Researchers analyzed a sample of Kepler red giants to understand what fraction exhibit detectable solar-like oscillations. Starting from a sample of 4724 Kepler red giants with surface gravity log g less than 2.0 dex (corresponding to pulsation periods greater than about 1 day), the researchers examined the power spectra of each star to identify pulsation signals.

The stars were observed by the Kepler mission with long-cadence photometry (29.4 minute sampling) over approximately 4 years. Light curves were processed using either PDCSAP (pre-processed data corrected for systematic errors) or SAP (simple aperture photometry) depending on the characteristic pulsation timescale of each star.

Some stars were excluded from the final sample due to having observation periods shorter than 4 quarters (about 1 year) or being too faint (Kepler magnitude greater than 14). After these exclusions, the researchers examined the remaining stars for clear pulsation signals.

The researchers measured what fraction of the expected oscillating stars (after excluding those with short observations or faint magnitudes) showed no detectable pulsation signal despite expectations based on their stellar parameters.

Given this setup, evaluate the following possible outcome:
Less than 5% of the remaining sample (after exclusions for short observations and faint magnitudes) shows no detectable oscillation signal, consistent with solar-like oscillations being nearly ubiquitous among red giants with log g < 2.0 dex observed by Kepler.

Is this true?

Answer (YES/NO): NO